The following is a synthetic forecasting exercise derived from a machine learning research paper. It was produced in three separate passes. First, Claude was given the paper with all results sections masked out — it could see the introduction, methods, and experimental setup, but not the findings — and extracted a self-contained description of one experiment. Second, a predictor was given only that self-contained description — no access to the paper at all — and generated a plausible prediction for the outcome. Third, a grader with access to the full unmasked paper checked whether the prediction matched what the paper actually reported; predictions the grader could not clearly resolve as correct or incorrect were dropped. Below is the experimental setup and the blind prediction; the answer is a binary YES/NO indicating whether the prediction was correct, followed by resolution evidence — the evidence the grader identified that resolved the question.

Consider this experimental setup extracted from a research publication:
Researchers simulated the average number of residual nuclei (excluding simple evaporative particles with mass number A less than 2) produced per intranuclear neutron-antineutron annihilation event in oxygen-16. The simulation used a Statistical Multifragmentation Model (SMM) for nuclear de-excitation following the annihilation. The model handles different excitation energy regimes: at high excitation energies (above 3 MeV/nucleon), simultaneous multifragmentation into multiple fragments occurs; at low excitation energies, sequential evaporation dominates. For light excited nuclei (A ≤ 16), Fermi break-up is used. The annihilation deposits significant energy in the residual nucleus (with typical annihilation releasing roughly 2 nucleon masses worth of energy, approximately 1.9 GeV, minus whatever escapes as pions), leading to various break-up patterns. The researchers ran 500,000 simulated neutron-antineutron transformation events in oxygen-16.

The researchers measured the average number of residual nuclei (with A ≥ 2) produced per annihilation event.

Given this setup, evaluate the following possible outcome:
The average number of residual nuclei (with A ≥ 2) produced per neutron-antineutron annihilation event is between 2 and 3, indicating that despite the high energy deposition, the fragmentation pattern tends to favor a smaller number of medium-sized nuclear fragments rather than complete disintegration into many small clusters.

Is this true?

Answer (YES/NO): NO